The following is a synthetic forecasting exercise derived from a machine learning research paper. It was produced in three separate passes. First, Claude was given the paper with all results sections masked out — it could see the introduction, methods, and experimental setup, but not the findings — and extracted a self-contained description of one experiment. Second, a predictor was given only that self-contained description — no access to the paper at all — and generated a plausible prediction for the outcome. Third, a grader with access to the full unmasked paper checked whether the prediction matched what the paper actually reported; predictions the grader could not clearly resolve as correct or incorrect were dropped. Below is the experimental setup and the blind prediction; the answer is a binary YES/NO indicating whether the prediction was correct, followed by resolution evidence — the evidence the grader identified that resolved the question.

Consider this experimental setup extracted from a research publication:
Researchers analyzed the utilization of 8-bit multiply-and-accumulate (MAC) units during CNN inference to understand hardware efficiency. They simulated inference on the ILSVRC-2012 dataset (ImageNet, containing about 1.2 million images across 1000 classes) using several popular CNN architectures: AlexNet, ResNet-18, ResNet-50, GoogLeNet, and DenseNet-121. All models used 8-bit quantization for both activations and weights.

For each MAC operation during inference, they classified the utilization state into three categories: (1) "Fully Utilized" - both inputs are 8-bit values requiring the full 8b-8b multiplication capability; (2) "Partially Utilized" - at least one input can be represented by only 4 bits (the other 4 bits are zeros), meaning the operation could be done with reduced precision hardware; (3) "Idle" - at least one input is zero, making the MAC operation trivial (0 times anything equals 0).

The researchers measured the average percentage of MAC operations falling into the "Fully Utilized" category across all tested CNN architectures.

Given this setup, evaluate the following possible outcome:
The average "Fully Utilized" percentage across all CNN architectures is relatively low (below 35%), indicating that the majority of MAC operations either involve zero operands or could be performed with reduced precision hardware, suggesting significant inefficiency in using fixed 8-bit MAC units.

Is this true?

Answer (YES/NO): YES